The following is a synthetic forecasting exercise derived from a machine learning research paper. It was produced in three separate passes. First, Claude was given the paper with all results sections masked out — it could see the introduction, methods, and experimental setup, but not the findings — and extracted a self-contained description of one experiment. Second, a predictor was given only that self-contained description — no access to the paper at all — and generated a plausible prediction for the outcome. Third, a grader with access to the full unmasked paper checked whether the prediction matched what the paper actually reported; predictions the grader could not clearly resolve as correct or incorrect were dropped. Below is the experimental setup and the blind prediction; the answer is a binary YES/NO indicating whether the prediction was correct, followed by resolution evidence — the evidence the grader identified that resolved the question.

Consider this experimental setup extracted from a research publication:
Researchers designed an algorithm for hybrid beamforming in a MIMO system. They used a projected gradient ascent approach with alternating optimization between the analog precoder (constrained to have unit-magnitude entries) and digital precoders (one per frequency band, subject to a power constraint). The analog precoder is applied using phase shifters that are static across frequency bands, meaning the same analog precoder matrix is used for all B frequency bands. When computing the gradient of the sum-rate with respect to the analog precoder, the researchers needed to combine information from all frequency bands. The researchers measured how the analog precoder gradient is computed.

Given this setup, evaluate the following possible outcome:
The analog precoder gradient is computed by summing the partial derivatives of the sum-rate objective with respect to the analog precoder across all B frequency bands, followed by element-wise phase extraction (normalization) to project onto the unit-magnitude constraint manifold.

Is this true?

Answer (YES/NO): YES